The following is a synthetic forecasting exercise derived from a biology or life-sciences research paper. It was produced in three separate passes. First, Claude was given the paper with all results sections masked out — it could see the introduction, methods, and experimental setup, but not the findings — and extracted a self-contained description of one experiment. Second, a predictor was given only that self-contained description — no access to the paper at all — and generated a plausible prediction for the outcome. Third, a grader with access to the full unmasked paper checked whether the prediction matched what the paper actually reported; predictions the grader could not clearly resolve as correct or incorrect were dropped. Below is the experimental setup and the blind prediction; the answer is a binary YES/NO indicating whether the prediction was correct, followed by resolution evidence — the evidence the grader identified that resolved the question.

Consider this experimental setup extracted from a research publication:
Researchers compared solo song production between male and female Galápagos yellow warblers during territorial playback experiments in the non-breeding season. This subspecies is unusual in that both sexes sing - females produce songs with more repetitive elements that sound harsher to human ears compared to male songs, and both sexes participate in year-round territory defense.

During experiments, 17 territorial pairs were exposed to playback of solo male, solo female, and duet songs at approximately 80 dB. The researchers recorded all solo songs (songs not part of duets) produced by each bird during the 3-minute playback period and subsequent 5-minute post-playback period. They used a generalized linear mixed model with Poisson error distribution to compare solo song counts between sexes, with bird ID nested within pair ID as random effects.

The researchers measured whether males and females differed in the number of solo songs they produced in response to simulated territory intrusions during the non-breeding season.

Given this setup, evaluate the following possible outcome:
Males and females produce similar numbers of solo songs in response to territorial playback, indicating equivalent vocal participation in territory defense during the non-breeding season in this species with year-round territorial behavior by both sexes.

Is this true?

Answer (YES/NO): NO